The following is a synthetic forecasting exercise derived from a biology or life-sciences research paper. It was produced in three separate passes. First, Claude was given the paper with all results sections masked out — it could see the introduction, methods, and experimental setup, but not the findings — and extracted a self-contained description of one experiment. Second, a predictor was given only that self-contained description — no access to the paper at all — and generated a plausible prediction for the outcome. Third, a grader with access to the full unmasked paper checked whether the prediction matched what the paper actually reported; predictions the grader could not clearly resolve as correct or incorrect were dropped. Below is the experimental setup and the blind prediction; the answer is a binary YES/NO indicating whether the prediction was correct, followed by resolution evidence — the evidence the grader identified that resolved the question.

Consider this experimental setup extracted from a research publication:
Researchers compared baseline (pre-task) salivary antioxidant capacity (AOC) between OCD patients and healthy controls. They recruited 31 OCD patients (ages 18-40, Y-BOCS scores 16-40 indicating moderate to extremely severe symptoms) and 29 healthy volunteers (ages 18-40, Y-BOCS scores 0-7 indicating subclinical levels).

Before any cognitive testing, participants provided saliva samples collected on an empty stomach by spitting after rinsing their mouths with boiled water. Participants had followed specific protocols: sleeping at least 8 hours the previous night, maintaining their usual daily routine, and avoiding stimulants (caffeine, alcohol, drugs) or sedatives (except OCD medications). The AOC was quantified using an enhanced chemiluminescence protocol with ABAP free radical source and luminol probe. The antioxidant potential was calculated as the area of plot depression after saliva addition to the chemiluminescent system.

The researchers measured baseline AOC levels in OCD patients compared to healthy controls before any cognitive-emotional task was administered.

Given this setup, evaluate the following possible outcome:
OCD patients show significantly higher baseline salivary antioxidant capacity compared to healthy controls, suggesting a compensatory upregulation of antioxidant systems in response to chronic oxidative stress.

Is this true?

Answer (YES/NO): NO